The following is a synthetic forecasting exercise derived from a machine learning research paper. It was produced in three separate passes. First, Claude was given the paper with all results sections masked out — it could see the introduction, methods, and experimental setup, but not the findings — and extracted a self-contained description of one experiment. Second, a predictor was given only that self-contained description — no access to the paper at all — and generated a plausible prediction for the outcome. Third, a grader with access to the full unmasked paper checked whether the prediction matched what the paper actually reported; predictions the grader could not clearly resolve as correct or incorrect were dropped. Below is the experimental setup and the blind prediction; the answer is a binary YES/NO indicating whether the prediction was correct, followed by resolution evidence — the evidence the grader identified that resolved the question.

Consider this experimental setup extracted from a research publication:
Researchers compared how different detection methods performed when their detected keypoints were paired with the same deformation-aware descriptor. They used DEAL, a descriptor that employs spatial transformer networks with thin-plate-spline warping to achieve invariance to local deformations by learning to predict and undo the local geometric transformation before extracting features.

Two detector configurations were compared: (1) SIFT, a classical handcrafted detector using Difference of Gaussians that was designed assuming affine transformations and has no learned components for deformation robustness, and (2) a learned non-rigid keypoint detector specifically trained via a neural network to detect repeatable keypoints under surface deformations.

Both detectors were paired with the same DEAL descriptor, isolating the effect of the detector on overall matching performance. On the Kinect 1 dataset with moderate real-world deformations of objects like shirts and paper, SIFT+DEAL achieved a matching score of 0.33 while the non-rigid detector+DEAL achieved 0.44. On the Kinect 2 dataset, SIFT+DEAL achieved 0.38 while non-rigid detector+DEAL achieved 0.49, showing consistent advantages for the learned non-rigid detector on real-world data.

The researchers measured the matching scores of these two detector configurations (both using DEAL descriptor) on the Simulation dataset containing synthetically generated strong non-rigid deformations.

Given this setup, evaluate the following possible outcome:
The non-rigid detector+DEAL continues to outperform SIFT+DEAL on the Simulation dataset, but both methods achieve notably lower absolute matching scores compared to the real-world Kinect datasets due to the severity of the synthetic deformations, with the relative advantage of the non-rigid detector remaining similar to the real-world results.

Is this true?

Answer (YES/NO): NO